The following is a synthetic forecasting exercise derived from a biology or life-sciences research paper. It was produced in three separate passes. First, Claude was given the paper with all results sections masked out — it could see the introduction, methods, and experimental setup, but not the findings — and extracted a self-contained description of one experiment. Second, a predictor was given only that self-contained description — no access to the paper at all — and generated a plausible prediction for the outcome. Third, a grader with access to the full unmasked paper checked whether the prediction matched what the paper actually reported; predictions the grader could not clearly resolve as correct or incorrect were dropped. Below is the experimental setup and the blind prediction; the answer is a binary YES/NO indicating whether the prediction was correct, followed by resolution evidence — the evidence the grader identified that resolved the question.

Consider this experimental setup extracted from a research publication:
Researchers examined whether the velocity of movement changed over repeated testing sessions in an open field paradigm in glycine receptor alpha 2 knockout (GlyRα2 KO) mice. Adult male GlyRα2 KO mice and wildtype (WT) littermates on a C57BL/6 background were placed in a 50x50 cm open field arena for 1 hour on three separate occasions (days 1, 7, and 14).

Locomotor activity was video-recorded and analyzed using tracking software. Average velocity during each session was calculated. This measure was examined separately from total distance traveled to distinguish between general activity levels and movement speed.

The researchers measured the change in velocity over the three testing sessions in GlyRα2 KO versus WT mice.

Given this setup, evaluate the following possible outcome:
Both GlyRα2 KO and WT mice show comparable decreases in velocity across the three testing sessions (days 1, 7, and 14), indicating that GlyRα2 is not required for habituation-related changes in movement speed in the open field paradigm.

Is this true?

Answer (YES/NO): YES